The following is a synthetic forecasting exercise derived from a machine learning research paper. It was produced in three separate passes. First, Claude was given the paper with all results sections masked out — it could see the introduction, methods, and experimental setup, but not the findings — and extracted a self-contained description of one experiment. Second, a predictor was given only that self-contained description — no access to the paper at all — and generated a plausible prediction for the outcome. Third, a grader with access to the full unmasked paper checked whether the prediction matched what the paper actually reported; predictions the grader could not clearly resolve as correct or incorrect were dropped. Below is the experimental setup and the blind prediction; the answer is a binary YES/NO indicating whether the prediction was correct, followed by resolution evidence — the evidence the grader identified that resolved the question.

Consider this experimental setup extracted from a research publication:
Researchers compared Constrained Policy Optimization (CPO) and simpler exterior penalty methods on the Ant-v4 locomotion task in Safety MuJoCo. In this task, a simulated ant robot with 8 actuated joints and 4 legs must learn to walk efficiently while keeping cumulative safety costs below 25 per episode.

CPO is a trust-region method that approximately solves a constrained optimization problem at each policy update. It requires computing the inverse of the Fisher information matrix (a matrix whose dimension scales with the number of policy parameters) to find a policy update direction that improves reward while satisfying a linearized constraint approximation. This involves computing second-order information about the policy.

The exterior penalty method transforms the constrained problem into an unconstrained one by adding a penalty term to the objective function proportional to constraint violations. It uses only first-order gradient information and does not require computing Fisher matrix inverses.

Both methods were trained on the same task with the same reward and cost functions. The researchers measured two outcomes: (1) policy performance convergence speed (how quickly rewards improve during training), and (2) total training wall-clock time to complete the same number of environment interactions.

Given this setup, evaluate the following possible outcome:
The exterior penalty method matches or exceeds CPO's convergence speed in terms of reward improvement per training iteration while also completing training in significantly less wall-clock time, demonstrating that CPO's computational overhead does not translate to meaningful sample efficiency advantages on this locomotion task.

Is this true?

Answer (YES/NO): NO